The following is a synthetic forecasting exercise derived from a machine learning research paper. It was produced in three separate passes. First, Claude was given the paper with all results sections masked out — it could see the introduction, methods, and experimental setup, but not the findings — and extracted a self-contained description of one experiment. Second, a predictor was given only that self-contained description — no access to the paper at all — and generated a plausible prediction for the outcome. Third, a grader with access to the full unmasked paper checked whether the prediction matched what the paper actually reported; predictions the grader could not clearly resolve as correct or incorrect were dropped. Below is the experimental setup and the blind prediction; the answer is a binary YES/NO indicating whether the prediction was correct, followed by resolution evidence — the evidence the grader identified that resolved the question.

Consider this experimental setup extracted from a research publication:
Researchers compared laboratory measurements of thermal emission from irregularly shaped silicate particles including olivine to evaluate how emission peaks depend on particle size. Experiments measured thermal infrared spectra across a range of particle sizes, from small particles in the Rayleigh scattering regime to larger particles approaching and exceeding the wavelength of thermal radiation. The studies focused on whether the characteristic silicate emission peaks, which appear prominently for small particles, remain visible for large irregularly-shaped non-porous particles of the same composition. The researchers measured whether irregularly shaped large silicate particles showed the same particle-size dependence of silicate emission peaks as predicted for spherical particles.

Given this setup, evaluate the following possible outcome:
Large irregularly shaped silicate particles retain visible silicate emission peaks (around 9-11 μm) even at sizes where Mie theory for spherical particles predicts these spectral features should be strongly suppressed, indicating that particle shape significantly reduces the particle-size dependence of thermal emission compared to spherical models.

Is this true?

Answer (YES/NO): NO